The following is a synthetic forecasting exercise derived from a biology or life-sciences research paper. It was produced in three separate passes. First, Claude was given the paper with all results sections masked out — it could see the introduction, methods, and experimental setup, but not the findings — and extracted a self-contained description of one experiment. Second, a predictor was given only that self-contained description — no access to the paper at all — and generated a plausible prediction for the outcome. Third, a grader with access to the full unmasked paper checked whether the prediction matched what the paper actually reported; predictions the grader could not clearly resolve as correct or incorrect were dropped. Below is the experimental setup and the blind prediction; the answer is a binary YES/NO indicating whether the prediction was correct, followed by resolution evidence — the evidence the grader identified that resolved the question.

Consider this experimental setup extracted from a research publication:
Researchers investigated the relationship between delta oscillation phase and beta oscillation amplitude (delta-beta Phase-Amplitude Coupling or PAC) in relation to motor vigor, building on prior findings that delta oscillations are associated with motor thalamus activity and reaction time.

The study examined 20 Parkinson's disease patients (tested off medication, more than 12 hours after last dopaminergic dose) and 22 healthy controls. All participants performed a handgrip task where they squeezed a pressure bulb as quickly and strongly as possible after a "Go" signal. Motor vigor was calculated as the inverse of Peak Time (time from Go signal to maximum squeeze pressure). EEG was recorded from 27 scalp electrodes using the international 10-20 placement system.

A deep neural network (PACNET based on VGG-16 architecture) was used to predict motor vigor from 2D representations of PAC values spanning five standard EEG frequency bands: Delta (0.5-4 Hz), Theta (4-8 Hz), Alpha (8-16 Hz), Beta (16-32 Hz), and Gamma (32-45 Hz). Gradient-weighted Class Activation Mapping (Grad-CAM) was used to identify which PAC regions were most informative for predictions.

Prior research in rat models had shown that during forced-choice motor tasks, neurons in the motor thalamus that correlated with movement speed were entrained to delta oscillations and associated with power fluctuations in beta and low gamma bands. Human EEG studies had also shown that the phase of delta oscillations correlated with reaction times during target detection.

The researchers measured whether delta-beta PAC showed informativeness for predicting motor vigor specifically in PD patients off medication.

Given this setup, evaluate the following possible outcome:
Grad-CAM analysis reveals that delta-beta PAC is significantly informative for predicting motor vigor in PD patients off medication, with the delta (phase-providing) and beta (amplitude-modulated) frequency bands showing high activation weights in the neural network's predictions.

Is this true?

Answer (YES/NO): YES